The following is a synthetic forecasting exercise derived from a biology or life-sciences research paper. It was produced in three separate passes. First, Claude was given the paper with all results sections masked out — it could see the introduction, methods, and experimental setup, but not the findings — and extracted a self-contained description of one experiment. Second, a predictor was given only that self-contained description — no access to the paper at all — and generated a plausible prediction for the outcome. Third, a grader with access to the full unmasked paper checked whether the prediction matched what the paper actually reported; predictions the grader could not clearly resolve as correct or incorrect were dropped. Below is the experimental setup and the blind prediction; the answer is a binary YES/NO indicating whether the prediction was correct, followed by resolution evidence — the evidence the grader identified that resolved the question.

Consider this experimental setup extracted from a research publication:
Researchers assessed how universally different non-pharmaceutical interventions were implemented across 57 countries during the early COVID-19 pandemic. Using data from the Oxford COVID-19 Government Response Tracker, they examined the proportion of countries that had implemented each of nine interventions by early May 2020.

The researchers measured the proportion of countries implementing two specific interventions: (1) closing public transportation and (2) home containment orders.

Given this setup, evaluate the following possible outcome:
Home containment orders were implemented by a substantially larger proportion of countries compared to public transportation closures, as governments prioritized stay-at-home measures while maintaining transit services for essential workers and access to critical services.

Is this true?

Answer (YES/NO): YES